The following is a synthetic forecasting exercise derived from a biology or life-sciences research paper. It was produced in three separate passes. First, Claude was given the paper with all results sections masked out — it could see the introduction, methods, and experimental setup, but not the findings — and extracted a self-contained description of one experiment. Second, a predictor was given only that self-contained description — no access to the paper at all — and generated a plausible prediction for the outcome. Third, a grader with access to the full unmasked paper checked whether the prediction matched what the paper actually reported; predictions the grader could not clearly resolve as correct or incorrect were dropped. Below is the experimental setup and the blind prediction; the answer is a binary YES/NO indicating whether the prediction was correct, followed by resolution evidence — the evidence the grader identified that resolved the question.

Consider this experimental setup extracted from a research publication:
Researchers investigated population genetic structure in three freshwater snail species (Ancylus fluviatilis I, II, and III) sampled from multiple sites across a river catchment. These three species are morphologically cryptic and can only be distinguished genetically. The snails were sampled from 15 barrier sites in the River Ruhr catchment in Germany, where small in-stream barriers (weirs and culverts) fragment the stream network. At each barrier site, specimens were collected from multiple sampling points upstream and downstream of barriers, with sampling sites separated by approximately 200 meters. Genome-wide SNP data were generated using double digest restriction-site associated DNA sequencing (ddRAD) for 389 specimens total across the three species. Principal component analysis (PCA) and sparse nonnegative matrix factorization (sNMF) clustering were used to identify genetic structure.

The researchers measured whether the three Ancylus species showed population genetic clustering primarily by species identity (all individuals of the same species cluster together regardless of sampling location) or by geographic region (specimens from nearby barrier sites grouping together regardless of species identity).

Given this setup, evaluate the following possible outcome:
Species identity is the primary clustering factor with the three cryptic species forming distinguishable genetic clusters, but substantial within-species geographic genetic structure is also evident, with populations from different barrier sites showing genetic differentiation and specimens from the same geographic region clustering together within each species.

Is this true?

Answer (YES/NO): YES